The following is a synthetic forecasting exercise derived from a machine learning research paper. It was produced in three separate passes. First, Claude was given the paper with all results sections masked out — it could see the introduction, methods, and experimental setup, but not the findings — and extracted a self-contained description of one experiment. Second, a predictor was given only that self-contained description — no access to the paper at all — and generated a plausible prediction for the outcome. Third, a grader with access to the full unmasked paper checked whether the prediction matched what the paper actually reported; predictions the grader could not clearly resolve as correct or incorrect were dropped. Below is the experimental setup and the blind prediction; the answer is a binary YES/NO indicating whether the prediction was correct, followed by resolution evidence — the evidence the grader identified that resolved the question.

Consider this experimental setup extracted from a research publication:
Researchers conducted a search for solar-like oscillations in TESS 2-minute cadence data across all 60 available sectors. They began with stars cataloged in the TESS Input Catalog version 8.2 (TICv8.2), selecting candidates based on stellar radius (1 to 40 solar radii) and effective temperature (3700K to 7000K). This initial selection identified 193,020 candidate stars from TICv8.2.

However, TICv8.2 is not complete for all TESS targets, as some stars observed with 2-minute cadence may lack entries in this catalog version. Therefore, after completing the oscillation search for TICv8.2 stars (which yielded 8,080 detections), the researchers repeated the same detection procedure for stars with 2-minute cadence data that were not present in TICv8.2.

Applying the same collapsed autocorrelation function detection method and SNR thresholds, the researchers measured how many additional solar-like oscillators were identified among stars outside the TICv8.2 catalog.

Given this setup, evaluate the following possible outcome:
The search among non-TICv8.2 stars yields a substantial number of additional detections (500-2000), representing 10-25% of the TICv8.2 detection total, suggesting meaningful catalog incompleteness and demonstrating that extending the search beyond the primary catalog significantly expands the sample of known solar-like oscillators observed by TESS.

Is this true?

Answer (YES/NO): NO